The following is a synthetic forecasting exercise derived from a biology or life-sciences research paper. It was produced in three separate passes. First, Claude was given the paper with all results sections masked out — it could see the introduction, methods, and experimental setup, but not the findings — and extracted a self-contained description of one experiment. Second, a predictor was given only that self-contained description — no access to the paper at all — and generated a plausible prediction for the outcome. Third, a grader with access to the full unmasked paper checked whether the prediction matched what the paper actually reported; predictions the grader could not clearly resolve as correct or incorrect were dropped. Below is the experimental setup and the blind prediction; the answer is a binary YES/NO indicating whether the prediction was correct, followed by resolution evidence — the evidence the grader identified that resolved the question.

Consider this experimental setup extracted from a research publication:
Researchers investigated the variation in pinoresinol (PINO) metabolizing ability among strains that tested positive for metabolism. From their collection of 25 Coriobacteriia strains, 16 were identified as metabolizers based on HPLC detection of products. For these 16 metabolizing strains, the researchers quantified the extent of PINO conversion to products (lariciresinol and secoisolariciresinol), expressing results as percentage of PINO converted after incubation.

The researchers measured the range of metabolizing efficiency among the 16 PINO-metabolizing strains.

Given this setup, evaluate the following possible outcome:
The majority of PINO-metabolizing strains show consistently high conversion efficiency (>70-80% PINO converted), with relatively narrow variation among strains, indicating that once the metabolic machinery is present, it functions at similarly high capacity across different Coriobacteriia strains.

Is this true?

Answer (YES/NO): NO